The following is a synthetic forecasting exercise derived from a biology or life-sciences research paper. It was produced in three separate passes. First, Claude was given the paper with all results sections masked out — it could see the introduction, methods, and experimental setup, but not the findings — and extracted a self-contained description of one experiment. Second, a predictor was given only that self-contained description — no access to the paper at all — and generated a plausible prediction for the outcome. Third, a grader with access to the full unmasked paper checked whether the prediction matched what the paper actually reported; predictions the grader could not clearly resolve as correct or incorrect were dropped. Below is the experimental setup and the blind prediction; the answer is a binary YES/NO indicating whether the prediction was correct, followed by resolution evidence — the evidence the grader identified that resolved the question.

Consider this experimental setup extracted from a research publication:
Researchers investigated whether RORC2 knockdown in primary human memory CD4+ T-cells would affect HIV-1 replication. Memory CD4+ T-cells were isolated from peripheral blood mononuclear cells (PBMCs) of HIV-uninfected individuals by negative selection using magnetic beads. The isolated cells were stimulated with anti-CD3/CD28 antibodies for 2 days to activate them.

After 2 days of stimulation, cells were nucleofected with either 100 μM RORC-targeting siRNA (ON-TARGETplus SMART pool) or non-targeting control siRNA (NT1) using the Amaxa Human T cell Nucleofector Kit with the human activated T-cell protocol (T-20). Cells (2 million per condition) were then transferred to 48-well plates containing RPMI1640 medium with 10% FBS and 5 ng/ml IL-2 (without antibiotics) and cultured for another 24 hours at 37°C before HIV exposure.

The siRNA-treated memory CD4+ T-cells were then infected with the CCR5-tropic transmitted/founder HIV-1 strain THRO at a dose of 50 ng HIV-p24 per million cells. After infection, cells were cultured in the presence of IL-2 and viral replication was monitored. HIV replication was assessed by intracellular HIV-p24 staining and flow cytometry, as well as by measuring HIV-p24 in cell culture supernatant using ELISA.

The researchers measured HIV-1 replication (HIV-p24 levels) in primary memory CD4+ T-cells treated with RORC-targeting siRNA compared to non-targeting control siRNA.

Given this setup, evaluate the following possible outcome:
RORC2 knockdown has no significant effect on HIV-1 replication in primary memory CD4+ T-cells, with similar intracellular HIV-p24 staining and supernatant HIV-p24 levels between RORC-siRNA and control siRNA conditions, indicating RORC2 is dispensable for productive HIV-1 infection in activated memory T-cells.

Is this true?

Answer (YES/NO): NO